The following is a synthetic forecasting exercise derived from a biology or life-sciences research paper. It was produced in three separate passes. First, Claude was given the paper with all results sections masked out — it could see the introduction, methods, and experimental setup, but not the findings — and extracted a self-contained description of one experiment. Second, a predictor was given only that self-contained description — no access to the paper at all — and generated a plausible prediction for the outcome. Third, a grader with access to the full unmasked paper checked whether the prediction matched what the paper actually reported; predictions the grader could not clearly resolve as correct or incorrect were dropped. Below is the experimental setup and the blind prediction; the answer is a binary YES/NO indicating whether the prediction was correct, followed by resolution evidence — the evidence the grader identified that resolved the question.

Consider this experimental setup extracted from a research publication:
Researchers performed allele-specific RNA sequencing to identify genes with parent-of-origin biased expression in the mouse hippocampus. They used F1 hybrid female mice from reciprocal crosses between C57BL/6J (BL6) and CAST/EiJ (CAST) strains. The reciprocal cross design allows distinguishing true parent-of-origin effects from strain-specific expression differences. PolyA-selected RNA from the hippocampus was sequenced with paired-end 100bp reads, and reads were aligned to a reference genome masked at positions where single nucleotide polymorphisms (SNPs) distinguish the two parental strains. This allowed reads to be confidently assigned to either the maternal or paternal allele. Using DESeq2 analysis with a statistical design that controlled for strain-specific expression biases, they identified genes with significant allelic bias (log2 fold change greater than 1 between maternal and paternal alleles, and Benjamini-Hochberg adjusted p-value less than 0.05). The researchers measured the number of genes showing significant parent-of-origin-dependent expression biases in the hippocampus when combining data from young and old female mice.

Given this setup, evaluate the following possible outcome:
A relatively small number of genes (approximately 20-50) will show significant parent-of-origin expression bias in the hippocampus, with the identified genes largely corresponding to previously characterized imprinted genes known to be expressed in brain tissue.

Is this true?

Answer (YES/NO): NO